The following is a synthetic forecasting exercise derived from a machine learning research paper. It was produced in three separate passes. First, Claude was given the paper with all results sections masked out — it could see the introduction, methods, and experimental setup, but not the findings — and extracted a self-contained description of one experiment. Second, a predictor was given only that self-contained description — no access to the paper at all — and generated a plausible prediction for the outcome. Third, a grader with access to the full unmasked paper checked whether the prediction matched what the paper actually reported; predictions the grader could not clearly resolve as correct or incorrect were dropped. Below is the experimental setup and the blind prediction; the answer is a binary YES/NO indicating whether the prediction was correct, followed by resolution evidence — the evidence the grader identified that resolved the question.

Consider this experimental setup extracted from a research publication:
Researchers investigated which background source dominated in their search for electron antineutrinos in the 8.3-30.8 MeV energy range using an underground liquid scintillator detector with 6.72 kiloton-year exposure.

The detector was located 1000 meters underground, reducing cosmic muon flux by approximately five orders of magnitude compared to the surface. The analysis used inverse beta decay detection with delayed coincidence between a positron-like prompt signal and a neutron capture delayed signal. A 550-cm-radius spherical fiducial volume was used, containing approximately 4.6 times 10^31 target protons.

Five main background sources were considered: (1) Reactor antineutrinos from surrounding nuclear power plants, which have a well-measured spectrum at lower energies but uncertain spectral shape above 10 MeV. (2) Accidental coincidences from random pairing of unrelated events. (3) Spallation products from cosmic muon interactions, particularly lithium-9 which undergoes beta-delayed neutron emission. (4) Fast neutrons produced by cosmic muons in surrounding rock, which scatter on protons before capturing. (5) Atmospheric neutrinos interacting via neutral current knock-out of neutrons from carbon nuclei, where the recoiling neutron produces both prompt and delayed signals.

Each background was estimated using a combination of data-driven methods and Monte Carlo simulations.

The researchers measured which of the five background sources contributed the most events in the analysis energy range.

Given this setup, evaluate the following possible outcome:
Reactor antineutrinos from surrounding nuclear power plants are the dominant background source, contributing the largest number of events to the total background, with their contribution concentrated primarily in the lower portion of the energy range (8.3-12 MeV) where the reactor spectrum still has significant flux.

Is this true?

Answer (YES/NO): NO